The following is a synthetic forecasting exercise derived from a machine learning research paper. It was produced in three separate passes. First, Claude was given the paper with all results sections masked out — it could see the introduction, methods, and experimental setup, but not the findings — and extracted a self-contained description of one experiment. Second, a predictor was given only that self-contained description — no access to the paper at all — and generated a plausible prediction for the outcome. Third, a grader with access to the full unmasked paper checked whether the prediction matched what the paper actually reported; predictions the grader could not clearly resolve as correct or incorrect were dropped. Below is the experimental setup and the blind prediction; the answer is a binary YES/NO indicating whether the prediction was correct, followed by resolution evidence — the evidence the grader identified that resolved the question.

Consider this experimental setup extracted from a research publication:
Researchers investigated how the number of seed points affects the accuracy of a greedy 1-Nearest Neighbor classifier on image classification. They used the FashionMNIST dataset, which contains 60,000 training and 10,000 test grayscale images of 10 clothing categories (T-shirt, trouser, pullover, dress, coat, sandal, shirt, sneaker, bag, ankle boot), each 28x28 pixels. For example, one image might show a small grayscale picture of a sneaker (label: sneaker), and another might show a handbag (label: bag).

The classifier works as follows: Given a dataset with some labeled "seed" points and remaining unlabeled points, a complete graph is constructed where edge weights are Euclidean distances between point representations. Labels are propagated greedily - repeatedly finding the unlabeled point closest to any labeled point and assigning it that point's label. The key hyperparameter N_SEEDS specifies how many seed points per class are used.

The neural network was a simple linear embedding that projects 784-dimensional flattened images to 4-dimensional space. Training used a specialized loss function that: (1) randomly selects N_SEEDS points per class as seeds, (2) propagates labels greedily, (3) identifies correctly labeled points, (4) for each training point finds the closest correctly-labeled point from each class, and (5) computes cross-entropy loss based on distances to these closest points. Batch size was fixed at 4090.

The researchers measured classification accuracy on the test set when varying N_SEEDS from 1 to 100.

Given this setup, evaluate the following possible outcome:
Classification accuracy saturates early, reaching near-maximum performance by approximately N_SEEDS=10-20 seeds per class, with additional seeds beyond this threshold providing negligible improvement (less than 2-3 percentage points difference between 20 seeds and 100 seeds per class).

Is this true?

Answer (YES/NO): YES